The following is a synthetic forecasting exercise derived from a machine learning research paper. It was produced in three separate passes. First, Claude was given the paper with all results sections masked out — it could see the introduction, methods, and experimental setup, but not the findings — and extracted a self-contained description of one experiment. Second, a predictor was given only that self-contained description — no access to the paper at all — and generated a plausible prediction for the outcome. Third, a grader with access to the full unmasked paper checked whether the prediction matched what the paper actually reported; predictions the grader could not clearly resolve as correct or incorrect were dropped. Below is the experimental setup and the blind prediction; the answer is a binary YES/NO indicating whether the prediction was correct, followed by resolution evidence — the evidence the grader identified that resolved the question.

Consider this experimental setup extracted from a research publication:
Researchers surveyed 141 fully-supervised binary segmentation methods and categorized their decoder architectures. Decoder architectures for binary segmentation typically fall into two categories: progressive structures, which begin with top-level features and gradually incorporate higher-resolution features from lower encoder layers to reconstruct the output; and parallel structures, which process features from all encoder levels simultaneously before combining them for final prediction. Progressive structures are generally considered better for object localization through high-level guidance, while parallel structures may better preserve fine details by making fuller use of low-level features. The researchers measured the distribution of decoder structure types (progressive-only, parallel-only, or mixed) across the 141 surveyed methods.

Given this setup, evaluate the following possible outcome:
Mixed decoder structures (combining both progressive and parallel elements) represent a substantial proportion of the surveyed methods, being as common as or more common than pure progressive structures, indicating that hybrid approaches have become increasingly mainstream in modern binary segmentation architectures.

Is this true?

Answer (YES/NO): NO